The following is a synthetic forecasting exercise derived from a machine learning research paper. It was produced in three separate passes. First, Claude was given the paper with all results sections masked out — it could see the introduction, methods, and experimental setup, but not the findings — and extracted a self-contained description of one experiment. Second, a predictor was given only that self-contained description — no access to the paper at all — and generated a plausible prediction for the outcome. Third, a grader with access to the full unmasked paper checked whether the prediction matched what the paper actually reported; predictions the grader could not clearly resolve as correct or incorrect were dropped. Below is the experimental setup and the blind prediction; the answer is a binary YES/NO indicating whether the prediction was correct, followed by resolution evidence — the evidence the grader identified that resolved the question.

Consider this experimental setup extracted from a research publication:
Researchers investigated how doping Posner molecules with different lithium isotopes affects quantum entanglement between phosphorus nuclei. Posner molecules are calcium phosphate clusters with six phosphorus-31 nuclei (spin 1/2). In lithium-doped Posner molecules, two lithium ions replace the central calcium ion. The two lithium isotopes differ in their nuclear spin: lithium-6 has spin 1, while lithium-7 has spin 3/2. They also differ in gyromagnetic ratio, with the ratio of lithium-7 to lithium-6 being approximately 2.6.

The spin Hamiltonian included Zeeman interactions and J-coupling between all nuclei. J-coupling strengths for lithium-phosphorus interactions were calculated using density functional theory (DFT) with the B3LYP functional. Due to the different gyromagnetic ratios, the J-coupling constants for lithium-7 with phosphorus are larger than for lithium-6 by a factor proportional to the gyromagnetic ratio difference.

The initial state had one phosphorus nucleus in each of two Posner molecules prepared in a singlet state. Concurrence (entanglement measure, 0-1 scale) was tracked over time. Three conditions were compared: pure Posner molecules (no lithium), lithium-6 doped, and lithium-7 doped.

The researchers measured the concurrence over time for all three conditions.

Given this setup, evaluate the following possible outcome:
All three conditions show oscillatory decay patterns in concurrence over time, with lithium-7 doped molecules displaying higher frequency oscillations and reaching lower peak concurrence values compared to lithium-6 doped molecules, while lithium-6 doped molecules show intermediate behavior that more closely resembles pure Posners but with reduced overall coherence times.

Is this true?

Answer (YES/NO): NO